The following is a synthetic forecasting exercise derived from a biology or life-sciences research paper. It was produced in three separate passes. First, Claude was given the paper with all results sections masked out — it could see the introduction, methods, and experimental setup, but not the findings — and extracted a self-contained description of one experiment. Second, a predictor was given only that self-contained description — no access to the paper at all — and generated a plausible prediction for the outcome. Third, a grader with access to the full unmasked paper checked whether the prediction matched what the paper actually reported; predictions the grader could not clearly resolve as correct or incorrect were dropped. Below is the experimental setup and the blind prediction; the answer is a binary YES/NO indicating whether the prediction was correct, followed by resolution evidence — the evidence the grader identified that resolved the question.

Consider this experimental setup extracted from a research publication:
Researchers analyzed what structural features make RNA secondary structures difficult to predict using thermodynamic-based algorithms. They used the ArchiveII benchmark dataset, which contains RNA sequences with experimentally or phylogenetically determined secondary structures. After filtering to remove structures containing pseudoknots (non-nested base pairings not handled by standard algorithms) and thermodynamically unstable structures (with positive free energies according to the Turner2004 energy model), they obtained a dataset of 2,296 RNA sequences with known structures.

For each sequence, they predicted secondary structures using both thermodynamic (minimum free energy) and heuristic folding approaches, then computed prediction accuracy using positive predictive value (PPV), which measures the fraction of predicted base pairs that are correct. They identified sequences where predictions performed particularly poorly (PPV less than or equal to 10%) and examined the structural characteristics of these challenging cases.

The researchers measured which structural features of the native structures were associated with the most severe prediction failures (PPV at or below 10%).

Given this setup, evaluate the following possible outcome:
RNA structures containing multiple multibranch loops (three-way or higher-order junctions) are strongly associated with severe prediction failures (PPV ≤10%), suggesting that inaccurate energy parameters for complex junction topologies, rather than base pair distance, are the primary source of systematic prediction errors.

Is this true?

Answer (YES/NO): NO